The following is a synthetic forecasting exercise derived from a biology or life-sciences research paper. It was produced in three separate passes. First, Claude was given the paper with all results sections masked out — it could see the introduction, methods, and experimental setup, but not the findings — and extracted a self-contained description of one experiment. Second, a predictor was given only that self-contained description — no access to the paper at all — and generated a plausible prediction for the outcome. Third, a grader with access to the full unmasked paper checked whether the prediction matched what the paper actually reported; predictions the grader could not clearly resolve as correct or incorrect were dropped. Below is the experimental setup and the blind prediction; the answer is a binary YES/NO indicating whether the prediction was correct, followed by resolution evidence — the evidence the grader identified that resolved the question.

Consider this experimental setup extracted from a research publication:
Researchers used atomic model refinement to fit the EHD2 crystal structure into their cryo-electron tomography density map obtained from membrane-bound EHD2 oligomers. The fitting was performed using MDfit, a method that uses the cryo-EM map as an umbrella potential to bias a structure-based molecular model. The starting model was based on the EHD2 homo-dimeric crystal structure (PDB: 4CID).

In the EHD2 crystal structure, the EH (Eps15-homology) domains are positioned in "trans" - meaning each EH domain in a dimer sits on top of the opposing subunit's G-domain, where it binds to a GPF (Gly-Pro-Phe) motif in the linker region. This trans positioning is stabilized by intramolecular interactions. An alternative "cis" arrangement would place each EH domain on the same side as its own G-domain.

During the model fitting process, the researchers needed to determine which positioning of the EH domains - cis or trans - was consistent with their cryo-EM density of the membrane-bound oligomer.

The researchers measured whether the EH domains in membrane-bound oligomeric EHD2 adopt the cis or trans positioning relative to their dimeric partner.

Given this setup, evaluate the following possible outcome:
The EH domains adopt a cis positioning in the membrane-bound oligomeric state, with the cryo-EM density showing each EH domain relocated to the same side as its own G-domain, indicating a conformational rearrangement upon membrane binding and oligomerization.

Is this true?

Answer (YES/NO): YES